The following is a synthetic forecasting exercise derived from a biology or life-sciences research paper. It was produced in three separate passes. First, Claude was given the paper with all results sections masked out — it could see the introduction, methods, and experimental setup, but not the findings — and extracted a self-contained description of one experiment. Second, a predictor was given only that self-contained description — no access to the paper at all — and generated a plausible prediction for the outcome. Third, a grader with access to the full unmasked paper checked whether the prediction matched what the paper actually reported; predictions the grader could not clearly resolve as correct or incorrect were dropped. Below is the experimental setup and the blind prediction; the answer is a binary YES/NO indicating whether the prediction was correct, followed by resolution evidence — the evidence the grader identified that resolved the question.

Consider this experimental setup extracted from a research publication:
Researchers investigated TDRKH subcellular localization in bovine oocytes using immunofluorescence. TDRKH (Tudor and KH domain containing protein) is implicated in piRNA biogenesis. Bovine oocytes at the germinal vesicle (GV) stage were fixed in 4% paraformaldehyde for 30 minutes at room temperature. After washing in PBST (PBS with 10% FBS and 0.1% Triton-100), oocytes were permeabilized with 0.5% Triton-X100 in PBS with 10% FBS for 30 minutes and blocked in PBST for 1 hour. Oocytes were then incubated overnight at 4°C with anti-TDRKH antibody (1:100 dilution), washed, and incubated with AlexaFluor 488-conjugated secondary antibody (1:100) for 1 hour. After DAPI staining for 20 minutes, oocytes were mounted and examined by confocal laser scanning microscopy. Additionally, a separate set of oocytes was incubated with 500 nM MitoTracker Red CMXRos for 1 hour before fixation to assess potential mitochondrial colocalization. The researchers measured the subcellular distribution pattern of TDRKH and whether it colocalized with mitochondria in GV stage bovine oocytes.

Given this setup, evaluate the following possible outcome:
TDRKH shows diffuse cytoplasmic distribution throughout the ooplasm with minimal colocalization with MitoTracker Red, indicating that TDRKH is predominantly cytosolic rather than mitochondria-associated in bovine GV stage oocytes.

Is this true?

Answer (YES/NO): NO